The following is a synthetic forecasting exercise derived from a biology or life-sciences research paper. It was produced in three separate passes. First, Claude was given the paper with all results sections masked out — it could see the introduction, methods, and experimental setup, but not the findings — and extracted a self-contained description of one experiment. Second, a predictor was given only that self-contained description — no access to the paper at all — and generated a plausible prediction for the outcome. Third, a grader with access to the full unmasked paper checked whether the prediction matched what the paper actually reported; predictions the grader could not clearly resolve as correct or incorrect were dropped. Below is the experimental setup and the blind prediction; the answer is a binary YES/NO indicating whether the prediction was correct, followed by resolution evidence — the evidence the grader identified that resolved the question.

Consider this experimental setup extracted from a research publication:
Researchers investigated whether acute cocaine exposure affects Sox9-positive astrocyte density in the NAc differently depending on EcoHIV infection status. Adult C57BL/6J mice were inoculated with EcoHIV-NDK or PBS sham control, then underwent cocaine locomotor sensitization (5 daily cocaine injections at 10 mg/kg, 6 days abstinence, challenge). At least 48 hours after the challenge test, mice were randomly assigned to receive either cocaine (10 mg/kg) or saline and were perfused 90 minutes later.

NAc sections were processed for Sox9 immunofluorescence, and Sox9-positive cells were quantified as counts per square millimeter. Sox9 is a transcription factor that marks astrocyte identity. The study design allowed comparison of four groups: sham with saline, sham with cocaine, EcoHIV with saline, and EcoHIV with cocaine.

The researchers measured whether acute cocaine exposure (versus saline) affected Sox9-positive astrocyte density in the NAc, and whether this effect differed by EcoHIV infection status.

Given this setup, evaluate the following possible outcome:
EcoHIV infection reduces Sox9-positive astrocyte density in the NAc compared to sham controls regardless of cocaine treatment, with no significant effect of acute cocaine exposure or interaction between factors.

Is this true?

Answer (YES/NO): NO